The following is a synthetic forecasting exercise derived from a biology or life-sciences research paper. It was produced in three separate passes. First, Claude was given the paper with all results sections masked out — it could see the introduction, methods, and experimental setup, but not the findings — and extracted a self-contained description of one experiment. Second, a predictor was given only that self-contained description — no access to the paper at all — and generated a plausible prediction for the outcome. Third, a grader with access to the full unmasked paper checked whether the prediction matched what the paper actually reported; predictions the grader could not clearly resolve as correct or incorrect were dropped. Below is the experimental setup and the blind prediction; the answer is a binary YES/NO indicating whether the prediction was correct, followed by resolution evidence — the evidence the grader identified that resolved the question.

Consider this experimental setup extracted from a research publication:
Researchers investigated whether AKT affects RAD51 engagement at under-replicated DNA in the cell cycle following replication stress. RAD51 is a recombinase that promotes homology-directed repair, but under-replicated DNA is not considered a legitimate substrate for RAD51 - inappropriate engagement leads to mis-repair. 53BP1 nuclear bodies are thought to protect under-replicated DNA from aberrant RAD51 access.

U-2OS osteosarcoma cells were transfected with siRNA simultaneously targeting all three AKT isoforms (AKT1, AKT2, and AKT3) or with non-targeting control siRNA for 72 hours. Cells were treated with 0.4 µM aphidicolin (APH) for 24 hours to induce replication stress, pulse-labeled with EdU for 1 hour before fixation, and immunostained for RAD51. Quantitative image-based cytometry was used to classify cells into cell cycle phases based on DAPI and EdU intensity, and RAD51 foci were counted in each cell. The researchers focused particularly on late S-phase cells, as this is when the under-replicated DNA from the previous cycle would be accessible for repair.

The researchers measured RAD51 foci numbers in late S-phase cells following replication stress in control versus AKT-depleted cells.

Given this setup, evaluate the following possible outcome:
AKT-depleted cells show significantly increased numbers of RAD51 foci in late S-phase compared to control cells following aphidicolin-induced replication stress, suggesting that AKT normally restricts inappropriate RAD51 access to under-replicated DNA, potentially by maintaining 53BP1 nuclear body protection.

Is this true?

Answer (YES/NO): YES